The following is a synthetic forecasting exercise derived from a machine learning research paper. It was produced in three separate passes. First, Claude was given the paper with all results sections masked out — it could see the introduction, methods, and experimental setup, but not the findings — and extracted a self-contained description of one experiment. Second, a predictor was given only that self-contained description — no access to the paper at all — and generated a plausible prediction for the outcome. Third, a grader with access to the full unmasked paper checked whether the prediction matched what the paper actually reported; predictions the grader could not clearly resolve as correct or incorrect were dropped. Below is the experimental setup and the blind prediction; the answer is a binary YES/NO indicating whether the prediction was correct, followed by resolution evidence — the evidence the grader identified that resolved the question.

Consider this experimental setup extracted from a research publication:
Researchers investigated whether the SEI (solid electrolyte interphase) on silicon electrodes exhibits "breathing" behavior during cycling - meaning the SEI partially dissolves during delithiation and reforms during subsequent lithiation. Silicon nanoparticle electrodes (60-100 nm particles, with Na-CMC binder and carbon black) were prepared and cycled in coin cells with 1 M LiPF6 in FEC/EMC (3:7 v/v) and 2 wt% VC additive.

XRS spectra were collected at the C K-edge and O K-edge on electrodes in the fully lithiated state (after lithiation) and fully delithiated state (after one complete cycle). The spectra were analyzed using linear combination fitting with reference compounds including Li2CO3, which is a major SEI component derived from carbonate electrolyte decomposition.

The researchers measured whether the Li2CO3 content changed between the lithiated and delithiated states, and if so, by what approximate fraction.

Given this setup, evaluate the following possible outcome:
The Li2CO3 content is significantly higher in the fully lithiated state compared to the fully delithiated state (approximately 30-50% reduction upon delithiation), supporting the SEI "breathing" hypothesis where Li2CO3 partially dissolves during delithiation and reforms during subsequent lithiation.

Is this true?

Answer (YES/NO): YES